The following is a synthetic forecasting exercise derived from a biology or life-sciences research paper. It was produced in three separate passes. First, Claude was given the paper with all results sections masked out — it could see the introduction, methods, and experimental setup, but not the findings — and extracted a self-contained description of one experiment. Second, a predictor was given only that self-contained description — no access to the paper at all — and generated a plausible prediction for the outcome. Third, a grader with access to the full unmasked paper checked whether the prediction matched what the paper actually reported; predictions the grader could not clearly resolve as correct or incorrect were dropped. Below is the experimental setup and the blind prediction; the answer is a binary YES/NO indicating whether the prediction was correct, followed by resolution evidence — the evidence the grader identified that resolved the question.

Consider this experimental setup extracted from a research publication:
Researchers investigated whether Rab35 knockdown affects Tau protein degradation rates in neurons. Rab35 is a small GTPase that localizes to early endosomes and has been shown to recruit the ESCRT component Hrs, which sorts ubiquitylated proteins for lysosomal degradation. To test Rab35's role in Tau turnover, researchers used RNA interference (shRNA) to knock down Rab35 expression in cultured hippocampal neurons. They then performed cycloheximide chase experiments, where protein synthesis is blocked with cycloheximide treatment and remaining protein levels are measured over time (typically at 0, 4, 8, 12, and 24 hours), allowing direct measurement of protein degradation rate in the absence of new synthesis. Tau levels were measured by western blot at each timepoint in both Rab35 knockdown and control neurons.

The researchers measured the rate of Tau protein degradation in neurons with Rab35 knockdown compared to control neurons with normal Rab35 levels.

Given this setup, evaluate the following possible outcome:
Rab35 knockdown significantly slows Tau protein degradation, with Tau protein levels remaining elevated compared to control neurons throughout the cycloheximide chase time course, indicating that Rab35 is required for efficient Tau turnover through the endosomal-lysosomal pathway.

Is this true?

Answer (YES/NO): YES